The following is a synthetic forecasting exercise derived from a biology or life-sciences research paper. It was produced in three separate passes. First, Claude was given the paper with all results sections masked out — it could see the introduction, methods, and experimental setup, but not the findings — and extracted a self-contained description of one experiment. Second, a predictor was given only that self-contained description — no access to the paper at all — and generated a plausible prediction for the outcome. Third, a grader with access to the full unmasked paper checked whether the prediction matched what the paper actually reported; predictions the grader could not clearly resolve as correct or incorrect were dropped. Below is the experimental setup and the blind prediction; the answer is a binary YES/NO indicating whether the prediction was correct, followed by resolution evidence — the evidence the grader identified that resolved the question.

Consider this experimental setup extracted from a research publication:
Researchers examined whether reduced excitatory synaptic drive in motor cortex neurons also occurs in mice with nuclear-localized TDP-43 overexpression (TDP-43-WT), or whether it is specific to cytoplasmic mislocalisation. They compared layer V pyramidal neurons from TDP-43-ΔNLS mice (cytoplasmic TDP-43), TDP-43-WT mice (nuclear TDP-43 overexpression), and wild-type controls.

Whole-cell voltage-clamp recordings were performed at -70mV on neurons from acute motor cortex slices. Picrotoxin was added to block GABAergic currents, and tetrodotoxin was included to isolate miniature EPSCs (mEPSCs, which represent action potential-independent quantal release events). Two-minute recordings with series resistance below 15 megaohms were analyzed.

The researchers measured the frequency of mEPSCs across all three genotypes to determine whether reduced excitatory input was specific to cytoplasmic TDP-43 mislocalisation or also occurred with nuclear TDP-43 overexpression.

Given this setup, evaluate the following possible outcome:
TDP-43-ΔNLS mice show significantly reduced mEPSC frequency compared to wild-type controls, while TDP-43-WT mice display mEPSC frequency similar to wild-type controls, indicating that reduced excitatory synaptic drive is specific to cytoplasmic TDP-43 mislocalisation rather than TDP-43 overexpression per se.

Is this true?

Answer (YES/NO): YES